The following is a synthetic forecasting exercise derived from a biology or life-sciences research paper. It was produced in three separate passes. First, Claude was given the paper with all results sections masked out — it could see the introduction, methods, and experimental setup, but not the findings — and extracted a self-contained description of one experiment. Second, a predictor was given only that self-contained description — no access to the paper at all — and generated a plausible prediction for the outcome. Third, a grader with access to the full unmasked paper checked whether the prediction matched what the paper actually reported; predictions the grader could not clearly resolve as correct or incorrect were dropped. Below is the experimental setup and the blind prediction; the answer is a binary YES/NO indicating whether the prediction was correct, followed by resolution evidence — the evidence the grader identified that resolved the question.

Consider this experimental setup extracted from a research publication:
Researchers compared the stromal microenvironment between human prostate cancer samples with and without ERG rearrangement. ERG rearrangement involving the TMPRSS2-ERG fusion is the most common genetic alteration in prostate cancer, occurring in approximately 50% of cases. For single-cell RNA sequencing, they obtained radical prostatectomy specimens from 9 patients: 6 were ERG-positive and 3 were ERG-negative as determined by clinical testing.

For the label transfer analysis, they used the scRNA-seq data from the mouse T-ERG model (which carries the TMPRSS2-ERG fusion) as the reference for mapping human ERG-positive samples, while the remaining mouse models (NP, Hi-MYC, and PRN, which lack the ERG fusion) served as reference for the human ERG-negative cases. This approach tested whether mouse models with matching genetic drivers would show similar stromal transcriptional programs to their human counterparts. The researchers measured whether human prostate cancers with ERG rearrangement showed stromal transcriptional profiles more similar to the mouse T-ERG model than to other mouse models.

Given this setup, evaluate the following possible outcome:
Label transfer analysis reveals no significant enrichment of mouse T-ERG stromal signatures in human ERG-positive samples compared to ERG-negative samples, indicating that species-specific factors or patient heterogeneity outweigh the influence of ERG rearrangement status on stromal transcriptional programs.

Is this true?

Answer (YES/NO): NO